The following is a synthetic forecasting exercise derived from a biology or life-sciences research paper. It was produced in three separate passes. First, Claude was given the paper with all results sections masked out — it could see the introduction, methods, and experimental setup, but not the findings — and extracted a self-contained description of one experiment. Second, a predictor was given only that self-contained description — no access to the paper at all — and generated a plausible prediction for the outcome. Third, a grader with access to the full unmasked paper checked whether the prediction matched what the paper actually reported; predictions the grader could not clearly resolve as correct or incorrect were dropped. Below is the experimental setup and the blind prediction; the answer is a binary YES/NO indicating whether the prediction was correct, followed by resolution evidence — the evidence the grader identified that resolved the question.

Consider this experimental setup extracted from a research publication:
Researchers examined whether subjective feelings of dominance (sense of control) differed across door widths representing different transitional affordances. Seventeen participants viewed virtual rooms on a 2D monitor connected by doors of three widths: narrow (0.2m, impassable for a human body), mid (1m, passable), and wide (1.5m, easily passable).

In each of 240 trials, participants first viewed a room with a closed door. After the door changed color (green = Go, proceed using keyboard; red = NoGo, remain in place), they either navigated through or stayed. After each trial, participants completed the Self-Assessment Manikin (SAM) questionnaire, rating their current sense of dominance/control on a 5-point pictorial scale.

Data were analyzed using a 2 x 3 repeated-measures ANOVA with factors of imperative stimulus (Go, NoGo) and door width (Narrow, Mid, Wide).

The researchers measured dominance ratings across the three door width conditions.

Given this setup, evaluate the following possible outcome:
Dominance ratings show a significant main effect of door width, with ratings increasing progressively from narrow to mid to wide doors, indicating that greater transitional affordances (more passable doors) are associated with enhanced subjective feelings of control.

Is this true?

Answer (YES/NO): NO